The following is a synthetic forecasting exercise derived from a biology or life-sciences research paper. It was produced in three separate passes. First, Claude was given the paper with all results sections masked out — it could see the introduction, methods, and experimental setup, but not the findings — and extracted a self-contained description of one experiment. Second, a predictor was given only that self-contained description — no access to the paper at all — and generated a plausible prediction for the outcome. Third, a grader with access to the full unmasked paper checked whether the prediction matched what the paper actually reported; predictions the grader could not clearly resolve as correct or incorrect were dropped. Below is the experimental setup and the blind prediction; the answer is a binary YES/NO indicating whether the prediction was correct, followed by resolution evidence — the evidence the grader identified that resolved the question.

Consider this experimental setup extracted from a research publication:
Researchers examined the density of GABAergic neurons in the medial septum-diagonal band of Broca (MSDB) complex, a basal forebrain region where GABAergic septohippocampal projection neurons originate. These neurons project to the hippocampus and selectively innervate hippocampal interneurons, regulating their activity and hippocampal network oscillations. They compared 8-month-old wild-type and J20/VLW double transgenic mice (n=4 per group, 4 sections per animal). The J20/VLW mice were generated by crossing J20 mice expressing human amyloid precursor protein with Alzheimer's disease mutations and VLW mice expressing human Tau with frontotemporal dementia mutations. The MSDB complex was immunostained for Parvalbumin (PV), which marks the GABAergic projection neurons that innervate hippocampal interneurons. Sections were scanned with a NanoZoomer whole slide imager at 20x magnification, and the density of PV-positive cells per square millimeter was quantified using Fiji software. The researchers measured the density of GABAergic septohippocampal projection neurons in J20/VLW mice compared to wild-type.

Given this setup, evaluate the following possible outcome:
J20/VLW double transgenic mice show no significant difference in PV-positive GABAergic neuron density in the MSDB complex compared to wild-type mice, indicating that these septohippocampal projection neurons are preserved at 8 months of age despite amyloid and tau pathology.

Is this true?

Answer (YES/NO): YES